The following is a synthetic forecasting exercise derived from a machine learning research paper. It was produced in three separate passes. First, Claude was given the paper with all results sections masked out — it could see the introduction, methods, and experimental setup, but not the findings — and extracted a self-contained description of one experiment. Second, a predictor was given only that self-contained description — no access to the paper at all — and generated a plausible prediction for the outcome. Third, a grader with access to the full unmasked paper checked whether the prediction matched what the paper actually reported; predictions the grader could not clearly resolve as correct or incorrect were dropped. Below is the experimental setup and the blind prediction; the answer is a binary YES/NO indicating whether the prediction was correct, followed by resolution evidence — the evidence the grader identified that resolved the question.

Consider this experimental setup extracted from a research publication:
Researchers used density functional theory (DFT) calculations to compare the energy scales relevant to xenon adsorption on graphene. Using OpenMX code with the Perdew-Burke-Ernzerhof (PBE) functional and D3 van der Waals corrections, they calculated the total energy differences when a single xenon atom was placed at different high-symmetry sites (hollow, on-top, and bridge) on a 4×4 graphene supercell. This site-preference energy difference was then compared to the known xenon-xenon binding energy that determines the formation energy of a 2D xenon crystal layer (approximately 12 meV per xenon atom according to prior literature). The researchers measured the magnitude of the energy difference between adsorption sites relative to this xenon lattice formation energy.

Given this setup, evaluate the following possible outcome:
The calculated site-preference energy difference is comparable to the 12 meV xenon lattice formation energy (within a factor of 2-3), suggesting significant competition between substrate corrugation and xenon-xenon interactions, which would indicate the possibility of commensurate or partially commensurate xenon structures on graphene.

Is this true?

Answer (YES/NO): NO